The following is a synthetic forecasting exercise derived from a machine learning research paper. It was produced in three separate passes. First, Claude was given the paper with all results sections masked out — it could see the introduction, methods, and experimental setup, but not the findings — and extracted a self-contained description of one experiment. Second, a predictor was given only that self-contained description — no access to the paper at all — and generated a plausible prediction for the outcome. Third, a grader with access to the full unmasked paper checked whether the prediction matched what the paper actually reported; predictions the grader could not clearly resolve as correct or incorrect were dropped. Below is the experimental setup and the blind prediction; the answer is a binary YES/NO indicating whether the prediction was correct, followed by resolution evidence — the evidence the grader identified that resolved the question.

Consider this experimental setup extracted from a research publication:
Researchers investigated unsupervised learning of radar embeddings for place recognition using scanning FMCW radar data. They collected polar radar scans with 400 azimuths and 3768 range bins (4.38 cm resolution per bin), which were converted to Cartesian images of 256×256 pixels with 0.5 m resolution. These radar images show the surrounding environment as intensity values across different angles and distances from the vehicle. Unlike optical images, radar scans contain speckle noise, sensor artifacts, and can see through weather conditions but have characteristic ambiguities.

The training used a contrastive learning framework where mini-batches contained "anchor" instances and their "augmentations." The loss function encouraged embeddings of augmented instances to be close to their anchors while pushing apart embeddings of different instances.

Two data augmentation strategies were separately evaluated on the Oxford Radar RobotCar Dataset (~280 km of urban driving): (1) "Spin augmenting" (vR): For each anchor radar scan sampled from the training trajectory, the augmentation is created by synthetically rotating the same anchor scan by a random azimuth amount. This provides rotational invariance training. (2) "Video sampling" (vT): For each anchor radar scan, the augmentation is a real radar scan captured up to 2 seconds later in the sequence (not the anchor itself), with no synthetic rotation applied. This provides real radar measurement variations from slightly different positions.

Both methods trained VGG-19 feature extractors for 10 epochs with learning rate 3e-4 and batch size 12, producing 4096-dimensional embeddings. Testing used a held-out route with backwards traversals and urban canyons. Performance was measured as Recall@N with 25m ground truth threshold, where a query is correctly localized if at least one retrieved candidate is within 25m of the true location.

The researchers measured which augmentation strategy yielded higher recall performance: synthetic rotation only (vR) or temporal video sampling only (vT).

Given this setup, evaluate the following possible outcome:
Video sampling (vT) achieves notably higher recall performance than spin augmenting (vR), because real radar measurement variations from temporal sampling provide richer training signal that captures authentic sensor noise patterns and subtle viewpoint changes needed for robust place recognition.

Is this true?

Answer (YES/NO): YES